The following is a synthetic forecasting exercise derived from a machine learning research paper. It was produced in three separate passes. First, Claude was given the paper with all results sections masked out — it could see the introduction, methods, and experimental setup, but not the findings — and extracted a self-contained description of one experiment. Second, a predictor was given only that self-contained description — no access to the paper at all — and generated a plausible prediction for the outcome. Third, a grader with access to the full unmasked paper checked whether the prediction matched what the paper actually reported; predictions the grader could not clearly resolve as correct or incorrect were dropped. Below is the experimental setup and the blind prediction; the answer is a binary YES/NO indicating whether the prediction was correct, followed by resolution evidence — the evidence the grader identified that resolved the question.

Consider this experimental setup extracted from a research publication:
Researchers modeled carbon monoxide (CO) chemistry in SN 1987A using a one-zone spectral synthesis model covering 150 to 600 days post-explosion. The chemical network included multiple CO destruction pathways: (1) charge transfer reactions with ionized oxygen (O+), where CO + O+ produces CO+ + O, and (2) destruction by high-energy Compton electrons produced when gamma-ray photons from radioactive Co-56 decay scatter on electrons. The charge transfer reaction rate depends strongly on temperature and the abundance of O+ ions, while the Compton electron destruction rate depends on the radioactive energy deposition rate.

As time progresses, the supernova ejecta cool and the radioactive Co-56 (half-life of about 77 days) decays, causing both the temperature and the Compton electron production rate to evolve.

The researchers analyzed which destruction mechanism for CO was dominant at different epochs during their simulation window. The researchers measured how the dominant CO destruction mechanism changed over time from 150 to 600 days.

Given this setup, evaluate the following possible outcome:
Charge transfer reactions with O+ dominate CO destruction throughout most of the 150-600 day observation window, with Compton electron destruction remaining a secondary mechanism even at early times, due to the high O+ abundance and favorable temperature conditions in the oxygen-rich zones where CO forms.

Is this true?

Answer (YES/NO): NO